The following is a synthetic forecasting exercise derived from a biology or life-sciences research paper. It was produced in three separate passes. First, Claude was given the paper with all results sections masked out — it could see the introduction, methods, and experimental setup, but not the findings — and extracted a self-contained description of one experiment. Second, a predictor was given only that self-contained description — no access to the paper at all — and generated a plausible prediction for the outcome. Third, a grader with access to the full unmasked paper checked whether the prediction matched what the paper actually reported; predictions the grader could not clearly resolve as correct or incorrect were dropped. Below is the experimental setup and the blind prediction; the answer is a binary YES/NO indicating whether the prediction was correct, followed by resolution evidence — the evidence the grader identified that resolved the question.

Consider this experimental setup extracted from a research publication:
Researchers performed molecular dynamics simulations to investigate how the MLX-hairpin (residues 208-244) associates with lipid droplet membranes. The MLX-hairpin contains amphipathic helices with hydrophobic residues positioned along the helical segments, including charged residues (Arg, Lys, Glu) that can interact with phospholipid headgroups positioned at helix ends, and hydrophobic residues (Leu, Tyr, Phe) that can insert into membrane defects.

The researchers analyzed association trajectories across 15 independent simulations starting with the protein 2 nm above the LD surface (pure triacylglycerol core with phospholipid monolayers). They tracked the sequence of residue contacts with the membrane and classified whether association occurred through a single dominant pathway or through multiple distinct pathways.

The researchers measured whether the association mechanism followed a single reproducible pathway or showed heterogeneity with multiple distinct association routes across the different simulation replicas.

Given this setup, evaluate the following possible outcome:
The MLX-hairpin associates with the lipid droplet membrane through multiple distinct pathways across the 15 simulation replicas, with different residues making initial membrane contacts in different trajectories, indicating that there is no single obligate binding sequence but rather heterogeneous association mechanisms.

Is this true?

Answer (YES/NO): YES